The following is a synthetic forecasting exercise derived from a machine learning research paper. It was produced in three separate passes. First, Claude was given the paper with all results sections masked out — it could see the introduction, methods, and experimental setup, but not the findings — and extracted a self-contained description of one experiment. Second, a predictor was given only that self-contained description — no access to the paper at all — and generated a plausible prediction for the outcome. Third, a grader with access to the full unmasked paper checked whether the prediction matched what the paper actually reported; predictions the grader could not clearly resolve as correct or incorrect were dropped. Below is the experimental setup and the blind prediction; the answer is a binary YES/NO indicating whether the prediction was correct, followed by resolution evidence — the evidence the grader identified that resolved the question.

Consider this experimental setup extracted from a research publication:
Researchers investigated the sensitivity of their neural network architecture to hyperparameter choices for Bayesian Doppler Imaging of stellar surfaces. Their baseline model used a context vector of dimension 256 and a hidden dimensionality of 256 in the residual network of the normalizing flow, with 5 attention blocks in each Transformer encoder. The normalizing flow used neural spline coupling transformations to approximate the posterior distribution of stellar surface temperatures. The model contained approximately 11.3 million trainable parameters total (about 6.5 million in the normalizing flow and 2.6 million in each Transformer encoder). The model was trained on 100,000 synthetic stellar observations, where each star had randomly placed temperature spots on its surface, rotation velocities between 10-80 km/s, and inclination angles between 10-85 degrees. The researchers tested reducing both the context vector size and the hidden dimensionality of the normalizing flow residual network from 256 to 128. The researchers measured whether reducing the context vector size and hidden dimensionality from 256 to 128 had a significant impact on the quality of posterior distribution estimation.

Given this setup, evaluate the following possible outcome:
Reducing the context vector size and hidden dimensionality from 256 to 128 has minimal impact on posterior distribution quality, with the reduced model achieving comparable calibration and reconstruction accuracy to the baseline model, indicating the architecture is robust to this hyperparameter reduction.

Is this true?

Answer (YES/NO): YES